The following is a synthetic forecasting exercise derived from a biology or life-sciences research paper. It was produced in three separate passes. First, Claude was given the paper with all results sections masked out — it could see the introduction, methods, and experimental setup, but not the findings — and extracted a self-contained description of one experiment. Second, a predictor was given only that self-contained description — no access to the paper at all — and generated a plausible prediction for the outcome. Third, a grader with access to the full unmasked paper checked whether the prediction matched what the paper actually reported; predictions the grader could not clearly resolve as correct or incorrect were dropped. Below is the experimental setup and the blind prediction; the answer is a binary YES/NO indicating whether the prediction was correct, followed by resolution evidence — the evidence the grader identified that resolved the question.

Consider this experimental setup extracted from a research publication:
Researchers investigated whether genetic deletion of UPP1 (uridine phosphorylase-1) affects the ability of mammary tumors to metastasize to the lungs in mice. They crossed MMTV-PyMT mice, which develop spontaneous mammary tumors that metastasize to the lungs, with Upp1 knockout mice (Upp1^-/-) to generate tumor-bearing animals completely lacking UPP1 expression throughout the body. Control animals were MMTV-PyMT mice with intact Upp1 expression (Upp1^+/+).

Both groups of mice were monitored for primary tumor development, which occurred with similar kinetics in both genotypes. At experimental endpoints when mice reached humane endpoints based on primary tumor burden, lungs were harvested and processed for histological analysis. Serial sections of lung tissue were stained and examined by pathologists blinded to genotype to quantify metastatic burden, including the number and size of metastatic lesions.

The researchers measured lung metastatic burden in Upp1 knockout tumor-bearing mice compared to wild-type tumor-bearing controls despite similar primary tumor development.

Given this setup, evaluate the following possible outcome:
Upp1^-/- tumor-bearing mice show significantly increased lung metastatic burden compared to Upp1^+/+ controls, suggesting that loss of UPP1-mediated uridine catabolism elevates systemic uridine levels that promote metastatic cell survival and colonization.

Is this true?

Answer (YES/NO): NO